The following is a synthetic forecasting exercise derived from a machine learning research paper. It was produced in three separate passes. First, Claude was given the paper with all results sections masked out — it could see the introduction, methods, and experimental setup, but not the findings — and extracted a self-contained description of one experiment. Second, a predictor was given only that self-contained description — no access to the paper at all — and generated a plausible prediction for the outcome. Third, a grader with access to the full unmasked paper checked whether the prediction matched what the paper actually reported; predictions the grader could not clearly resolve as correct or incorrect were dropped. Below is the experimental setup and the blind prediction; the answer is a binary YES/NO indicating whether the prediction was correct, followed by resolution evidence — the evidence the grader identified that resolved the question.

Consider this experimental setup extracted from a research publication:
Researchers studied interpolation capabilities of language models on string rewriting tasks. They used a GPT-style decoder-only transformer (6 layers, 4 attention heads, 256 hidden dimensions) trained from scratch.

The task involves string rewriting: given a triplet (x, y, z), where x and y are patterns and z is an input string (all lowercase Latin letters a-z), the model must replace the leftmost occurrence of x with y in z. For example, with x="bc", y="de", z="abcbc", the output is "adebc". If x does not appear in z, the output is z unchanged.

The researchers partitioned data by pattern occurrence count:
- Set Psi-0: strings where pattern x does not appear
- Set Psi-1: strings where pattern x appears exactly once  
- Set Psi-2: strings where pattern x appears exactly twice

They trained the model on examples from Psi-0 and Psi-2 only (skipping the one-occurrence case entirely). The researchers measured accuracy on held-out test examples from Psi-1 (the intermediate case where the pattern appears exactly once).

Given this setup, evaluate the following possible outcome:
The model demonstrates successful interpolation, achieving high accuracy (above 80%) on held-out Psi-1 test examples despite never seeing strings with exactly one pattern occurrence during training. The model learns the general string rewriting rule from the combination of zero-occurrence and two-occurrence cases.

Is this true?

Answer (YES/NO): YES